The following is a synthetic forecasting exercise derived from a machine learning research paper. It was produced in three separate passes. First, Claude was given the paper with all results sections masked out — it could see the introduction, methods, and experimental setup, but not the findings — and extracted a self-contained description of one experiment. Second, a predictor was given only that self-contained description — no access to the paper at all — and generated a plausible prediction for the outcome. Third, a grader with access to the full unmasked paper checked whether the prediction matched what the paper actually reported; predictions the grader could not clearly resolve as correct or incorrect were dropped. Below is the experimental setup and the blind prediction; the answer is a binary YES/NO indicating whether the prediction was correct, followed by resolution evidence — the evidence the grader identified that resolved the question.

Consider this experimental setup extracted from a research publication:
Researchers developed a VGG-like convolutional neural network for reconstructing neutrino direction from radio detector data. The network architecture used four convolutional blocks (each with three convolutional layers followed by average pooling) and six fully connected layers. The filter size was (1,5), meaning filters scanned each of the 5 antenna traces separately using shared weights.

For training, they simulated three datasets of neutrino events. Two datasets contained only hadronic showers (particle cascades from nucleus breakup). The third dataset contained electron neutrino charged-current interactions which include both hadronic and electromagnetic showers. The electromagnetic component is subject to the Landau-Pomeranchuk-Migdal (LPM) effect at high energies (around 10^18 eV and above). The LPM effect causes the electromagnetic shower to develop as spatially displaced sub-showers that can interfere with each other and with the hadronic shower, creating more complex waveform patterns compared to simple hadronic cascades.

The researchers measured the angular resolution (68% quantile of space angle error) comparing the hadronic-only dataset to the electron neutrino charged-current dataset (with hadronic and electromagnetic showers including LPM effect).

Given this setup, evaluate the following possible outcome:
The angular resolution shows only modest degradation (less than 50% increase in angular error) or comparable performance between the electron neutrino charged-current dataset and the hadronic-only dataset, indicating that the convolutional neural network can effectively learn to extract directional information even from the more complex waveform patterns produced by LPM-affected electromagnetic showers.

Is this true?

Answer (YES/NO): YES